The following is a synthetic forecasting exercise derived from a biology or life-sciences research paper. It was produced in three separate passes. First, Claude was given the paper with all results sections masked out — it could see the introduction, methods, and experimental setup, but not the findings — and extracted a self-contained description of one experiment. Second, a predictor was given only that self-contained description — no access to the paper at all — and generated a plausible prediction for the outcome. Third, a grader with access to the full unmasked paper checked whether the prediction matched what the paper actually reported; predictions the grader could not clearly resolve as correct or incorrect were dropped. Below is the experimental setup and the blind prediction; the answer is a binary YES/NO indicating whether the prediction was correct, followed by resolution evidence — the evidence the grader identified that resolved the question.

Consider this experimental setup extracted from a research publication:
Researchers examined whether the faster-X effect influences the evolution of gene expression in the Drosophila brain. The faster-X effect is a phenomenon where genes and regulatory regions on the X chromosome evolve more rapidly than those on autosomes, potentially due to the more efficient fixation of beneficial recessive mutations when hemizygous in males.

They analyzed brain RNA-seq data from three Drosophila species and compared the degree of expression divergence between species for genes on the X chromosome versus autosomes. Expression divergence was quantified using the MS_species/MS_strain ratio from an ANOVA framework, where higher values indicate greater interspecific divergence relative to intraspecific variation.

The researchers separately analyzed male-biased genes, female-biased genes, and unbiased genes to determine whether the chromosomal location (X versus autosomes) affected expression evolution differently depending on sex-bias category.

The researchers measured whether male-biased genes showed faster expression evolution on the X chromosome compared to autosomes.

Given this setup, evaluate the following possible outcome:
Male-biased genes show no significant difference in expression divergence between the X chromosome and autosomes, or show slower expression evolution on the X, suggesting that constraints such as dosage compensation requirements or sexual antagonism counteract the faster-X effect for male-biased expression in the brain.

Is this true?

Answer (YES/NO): NO